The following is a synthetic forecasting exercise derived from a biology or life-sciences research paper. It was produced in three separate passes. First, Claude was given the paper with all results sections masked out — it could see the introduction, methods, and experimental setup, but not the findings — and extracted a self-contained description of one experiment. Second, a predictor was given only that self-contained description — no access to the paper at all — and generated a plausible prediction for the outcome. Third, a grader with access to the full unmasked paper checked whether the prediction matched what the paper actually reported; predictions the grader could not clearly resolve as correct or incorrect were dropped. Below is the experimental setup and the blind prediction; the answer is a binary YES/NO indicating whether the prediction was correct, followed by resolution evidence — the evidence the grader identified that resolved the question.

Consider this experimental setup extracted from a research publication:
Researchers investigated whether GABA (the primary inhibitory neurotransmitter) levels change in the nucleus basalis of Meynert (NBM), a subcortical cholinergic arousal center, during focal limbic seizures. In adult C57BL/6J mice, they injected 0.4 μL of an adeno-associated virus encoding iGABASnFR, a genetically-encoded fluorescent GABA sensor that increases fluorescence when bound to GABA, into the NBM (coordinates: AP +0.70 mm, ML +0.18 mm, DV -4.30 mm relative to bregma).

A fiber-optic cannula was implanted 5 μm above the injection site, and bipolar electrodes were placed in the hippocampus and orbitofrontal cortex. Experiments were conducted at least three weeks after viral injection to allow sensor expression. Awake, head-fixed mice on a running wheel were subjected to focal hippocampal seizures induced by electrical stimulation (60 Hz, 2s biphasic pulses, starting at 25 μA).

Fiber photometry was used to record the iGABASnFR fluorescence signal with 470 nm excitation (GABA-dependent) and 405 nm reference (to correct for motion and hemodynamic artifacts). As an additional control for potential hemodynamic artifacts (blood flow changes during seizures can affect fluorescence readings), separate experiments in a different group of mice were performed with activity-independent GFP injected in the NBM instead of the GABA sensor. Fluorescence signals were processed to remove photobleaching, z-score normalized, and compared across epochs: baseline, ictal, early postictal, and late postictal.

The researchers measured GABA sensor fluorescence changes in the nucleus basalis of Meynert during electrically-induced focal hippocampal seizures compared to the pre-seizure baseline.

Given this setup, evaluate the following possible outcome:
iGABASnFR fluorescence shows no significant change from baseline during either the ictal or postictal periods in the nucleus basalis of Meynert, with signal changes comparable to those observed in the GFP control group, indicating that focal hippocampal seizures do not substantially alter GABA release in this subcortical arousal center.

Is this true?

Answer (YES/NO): NO